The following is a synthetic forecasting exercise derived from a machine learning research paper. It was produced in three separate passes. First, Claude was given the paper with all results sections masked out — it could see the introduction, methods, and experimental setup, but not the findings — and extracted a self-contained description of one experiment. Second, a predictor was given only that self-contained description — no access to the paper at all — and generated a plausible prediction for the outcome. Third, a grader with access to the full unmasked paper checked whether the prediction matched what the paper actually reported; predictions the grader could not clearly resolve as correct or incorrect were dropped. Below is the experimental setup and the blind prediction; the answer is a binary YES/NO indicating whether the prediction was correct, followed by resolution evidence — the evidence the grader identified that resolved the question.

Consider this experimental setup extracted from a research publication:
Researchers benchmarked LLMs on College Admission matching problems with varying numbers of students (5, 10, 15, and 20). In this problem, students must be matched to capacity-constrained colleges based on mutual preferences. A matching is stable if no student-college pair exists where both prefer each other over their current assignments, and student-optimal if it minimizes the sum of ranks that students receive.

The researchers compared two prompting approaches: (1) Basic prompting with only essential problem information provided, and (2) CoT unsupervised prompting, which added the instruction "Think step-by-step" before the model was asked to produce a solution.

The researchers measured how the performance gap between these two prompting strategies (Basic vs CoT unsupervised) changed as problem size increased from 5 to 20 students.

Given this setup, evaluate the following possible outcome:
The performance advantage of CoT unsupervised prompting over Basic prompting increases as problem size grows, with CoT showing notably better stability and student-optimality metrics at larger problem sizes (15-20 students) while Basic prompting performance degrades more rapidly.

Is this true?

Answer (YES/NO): NO